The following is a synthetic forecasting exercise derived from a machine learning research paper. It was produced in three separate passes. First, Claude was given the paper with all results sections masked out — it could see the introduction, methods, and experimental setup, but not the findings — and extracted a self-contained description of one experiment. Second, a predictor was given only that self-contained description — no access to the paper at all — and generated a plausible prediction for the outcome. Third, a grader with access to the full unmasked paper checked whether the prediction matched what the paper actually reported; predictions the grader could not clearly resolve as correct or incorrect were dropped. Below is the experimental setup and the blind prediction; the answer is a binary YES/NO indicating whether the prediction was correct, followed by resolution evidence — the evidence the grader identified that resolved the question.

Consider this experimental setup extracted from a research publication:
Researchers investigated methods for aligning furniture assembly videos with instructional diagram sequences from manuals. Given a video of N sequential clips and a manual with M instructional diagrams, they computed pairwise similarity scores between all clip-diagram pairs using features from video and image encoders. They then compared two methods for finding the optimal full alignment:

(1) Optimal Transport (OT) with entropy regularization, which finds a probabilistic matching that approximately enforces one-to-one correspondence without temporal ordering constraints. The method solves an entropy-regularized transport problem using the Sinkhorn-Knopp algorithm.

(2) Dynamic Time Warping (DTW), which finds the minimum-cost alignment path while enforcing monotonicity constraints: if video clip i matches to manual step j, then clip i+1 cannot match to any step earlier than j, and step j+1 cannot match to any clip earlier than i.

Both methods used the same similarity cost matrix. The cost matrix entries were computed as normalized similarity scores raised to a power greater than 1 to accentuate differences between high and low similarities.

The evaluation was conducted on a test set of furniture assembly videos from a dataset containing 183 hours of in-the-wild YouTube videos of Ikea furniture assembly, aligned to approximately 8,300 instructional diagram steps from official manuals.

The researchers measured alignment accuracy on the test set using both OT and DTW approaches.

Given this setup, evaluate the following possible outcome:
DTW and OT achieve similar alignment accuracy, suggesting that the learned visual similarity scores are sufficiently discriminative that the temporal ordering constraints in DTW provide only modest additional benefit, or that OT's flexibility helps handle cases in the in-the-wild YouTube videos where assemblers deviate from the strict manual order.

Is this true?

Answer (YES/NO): YES